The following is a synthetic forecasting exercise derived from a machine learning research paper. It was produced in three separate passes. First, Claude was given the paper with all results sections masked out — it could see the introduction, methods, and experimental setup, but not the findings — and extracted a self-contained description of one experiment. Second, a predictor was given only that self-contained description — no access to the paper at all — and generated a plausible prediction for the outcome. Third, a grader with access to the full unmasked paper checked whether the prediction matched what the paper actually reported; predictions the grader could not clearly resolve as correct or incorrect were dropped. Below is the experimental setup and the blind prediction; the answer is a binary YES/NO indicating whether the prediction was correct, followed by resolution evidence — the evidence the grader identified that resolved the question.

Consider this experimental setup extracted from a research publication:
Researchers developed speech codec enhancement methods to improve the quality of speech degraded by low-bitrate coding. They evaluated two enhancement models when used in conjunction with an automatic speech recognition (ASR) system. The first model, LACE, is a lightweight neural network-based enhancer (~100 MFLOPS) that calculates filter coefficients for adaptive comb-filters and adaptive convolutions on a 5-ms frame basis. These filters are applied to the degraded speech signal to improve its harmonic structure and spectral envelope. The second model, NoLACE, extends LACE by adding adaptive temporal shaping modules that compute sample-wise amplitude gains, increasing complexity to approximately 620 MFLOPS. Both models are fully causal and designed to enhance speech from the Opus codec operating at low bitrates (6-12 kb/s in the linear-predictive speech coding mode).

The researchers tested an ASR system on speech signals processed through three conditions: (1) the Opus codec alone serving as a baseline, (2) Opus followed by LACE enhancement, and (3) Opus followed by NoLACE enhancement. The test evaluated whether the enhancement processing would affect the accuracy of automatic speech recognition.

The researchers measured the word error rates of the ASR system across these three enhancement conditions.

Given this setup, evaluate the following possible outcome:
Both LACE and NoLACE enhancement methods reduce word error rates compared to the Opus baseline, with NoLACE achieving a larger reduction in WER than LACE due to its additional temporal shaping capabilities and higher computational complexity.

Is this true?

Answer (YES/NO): NO